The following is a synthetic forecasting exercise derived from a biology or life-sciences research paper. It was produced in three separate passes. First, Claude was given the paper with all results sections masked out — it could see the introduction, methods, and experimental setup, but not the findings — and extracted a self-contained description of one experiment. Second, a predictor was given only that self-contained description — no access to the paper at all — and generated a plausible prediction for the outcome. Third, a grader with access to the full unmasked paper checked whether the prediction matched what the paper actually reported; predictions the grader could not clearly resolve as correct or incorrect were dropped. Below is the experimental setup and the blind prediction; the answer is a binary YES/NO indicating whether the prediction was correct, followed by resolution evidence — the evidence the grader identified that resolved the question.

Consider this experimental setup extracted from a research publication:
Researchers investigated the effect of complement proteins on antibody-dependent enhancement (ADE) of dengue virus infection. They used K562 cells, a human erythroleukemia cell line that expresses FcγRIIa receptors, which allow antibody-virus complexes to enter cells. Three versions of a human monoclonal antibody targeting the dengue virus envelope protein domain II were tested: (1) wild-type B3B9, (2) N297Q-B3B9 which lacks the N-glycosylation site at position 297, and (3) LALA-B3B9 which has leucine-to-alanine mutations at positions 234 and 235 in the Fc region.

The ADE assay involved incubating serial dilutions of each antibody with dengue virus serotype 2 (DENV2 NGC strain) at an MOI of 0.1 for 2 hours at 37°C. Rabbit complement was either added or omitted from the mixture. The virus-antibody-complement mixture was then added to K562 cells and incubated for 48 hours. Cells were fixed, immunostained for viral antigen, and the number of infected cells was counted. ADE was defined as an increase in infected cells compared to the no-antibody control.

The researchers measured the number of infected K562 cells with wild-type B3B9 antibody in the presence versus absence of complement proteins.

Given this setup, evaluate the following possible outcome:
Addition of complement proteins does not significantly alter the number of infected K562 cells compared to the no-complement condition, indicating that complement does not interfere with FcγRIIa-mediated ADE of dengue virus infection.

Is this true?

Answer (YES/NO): NO